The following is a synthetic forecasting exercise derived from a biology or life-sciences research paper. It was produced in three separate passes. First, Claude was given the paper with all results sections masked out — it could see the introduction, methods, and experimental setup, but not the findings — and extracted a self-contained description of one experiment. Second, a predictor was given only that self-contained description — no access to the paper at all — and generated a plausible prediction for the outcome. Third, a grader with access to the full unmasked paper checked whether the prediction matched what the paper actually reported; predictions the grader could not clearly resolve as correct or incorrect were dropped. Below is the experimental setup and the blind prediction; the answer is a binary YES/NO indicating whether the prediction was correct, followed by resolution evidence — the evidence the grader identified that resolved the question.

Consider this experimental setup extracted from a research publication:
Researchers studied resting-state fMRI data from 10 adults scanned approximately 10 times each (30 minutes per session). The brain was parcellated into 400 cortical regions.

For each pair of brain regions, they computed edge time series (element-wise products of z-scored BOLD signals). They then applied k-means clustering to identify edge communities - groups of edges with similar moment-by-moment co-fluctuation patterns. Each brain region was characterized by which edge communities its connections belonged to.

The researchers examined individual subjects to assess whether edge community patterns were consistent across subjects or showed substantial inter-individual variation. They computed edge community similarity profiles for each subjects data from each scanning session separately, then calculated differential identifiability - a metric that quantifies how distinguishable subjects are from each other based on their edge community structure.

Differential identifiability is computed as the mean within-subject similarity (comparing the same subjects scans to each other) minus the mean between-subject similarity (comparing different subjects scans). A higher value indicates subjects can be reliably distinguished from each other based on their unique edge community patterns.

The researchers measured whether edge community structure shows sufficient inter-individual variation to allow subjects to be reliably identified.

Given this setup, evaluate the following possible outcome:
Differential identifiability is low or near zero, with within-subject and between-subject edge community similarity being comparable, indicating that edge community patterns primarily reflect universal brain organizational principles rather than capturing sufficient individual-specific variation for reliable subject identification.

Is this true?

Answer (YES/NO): NO